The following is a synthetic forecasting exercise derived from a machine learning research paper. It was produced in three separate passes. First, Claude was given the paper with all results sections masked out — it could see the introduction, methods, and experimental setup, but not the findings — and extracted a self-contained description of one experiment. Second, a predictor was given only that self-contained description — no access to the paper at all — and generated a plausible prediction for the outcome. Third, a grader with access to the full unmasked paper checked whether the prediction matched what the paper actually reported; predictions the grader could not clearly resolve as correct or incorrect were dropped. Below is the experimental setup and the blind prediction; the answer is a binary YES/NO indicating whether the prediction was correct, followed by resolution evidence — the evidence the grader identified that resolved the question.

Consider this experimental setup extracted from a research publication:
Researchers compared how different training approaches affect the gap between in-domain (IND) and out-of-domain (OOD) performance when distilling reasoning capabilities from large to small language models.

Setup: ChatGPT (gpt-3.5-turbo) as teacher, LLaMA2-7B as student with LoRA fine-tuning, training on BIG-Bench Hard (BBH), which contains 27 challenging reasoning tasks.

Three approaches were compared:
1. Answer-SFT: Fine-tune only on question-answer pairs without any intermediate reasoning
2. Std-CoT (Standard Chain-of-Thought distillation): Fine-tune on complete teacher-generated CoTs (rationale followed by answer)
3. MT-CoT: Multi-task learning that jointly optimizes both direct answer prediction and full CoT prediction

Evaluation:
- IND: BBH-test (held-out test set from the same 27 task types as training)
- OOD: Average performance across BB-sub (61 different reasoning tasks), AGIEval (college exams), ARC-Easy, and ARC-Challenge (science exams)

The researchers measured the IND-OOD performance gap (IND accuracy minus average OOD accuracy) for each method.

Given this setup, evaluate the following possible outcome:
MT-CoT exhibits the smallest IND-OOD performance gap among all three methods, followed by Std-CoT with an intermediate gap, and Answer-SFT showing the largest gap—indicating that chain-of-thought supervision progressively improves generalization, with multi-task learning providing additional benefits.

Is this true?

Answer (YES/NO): NO